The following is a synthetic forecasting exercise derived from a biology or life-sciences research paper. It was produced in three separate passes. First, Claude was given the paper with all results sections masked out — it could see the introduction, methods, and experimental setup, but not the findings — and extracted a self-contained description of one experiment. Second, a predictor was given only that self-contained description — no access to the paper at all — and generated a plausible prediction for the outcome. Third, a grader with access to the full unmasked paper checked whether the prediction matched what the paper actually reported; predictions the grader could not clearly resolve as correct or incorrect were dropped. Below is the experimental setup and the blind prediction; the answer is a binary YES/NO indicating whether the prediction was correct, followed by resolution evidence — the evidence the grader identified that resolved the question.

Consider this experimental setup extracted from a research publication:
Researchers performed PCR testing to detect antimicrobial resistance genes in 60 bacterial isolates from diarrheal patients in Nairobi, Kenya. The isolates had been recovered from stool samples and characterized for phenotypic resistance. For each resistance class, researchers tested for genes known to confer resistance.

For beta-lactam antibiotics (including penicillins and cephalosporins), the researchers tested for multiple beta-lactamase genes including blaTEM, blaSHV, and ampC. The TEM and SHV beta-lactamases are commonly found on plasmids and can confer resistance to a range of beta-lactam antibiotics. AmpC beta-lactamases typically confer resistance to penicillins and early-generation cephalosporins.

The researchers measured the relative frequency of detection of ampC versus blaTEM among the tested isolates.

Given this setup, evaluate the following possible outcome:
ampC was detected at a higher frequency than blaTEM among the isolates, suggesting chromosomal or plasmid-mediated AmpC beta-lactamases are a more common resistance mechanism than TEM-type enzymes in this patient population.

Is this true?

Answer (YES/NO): YES